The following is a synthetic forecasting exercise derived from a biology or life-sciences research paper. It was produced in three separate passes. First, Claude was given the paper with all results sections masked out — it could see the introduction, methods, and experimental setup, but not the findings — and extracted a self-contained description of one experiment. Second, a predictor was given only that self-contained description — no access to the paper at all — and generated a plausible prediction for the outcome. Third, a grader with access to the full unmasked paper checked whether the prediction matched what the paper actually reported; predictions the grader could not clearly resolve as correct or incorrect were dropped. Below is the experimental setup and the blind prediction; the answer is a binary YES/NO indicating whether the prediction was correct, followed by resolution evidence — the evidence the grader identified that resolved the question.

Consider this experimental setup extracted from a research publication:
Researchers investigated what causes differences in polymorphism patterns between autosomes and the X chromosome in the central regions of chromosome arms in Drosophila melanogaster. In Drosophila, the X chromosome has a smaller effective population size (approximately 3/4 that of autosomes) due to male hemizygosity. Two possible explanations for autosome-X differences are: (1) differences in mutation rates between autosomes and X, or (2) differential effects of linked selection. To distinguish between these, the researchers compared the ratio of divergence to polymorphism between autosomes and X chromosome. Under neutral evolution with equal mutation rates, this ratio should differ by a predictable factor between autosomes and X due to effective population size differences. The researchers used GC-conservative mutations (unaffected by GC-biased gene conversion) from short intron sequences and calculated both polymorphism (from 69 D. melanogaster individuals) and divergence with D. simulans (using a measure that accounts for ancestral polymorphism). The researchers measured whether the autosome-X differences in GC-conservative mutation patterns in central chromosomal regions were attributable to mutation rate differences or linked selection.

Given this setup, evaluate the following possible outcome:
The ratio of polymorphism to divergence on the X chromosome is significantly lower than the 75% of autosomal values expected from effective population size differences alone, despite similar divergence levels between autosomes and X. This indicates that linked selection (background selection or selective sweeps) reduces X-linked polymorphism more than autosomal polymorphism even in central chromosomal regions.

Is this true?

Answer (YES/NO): NO